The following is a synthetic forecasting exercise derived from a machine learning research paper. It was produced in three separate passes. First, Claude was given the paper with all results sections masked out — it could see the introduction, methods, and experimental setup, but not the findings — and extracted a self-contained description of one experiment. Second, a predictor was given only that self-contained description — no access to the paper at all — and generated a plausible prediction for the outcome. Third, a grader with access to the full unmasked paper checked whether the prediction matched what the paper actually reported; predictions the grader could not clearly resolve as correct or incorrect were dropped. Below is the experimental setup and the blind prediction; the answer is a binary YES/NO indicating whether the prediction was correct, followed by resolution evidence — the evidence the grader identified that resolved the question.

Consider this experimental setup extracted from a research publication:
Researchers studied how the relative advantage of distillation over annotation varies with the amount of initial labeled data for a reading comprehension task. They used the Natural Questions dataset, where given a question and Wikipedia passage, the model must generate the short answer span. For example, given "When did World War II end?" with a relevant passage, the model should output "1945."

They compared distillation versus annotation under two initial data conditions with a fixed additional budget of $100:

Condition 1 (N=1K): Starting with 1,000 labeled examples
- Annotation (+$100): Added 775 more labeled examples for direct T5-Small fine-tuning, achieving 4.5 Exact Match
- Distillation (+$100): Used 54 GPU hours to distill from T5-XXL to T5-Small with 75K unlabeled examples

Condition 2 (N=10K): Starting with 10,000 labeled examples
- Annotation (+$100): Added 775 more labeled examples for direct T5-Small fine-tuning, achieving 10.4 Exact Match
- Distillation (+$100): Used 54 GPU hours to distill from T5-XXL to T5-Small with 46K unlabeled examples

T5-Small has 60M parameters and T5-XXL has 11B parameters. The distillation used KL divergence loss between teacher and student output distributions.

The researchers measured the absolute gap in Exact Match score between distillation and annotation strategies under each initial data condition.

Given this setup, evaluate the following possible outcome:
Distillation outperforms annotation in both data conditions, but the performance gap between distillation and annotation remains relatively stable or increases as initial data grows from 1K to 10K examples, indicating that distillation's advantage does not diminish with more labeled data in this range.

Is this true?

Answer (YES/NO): NO